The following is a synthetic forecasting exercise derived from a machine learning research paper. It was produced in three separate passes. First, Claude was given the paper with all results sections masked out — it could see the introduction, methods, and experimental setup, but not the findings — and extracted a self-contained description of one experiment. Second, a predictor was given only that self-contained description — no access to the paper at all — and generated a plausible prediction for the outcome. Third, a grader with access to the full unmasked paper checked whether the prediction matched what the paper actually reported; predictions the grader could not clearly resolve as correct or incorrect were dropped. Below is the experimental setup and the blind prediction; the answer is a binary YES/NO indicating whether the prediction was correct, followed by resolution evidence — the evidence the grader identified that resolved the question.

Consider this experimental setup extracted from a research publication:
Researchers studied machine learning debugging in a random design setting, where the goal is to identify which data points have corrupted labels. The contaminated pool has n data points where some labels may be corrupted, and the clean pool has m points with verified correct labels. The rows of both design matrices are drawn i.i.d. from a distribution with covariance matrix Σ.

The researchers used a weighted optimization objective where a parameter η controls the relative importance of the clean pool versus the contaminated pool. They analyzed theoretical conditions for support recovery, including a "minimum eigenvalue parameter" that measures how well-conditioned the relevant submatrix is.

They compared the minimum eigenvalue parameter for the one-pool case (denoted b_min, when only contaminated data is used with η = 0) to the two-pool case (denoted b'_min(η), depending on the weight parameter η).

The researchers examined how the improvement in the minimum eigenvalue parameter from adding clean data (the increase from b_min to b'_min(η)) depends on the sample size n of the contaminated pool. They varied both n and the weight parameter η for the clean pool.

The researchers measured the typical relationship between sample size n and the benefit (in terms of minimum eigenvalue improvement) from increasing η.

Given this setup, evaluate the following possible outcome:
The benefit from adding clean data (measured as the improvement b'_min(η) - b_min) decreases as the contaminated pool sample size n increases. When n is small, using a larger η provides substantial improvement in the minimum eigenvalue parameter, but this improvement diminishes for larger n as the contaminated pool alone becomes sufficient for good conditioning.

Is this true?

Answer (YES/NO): YES